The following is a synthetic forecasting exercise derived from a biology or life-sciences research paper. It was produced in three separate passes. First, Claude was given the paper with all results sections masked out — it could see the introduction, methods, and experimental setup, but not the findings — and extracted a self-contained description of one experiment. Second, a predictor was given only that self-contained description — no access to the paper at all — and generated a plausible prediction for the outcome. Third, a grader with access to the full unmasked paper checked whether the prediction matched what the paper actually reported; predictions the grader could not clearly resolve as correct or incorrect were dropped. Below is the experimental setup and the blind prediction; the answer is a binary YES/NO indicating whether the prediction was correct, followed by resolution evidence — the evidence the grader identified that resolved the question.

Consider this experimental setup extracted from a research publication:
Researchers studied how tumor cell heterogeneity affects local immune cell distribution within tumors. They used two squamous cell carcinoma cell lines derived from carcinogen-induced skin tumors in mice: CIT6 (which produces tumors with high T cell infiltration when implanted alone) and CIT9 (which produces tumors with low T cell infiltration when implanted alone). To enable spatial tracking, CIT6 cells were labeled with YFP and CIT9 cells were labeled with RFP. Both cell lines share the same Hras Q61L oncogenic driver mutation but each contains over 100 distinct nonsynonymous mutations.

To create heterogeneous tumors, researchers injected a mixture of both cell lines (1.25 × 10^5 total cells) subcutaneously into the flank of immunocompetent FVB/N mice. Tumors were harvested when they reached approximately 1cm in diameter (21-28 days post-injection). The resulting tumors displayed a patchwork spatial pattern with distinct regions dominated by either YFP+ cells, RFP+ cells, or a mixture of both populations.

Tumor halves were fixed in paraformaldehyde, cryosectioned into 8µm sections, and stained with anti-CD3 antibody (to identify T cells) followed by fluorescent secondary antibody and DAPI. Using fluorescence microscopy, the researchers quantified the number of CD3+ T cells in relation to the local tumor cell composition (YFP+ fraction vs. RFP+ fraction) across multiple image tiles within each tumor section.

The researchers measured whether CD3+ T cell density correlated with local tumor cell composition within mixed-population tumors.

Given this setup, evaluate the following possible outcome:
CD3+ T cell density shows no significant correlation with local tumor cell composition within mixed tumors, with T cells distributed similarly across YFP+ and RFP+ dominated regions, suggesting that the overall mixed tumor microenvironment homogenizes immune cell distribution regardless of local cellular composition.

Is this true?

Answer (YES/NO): NO